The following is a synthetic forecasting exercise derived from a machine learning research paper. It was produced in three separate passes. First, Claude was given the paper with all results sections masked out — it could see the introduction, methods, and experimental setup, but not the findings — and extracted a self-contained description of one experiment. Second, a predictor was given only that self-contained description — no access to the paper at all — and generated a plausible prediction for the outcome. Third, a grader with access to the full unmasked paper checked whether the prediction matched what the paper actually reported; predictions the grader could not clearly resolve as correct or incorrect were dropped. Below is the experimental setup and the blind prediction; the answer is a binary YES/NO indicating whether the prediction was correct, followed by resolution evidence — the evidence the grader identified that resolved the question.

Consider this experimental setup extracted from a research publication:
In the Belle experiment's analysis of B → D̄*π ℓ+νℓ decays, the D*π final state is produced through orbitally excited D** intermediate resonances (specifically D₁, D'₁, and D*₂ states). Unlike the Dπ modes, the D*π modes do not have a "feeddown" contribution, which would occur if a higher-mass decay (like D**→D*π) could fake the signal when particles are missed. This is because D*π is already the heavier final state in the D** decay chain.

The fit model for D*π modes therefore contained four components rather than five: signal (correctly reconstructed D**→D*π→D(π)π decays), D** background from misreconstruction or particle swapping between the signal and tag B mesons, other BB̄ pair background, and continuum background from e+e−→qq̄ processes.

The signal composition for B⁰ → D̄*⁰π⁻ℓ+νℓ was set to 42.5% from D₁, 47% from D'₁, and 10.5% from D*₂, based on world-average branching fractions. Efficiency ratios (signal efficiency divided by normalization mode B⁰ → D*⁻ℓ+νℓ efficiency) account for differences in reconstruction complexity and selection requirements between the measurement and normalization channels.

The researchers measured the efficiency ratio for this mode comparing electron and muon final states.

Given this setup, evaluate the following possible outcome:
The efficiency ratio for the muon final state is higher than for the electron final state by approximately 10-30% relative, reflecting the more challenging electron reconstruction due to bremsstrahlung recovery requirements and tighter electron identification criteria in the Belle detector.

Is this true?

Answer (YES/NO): NO